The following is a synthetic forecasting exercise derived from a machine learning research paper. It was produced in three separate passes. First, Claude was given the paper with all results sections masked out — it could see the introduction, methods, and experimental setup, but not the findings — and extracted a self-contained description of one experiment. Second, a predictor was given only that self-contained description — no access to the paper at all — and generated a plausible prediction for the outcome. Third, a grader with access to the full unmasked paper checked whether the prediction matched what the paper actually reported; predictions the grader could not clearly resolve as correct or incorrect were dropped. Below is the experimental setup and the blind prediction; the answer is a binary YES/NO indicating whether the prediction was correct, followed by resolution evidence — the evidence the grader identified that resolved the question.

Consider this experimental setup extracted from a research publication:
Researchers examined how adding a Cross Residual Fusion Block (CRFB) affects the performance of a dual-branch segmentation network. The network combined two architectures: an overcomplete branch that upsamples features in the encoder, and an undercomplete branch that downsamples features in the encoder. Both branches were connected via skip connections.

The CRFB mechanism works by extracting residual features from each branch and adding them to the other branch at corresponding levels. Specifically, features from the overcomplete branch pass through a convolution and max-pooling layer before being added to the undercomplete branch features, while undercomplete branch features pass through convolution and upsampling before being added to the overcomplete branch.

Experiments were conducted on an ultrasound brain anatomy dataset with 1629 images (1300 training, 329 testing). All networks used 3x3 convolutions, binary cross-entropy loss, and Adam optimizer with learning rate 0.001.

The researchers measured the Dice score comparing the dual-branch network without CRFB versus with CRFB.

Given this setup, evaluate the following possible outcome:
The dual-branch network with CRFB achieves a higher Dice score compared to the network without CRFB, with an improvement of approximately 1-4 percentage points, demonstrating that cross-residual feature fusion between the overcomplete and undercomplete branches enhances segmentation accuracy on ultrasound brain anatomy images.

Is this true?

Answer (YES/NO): YES